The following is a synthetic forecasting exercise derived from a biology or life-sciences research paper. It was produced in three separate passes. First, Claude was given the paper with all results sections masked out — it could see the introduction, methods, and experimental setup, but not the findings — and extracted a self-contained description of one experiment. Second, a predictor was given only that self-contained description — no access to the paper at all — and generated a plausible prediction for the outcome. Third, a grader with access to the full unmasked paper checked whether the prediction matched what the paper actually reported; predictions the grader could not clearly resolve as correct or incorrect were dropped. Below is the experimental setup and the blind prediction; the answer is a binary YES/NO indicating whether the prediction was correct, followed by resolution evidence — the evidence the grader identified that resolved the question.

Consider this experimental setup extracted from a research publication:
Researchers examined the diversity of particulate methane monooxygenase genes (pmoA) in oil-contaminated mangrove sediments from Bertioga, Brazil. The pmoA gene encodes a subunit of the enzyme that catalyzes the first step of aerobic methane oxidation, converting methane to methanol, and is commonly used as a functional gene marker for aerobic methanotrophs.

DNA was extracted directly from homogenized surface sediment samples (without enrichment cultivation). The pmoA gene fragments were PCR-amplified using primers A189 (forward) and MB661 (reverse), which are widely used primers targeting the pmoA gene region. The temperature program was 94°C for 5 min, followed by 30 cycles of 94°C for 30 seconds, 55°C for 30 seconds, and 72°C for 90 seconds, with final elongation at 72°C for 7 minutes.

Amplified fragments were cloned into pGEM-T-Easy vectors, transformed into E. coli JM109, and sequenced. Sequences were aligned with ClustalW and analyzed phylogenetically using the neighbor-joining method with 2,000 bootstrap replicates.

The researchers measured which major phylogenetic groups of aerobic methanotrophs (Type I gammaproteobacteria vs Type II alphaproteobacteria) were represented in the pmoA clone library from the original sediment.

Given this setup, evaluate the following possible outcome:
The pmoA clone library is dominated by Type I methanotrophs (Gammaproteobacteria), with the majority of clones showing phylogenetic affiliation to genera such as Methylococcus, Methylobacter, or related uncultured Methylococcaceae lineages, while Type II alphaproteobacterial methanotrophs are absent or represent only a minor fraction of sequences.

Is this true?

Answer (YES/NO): NO